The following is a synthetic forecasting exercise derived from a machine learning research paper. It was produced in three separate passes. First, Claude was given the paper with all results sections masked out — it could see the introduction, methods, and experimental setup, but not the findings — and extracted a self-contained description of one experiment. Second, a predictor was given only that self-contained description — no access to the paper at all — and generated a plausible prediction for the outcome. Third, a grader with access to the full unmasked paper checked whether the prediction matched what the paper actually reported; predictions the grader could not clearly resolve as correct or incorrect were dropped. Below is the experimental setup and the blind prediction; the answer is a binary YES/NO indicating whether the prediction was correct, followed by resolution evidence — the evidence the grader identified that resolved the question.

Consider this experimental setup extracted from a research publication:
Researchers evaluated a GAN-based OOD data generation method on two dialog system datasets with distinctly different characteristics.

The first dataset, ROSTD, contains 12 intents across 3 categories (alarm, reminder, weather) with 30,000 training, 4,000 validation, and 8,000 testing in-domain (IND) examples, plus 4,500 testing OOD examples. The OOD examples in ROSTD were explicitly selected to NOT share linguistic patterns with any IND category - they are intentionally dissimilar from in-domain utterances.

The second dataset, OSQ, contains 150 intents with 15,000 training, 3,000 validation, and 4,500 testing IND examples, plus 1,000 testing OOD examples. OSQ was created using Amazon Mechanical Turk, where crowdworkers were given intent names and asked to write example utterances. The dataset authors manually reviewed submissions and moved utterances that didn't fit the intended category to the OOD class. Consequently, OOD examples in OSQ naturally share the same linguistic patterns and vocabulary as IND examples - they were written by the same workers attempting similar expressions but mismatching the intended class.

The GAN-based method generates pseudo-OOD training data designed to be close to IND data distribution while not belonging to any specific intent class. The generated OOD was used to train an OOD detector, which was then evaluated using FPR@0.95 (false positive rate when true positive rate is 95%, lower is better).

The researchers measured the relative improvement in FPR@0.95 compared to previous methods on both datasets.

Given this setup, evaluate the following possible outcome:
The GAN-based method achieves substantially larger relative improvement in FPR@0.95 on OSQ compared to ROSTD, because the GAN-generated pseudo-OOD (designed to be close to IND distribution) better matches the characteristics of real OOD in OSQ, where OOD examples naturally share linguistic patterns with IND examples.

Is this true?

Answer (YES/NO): NO